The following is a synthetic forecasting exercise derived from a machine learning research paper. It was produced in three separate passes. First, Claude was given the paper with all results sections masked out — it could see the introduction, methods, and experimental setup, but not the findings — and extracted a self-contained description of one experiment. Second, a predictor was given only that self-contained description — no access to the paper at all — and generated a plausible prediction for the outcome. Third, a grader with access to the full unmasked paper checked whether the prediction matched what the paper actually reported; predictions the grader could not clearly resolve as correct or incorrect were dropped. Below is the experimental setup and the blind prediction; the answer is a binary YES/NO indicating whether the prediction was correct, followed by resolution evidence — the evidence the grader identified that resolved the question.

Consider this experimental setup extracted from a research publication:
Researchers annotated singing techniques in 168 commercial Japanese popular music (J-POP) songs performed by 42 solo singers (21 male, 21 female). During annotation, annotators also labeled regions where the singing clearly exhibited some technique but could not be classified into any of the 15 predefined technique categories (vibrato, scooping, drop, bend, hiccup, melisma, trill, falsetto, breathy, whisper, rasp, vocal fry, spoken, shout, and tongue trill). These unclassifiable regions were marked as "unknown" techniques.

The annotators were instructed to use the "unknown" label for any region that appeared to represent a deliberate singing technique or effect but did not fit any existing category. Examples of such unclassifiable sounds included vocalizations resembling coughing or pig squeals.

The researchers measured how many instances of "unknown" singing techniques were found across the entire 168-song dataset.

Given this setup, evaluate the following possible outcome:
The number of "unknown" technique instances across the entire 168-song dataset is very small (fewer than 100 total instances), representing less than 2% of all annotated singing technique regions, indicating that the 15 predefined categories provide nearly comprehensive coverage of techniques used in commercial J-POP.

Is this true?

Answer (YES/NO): YES